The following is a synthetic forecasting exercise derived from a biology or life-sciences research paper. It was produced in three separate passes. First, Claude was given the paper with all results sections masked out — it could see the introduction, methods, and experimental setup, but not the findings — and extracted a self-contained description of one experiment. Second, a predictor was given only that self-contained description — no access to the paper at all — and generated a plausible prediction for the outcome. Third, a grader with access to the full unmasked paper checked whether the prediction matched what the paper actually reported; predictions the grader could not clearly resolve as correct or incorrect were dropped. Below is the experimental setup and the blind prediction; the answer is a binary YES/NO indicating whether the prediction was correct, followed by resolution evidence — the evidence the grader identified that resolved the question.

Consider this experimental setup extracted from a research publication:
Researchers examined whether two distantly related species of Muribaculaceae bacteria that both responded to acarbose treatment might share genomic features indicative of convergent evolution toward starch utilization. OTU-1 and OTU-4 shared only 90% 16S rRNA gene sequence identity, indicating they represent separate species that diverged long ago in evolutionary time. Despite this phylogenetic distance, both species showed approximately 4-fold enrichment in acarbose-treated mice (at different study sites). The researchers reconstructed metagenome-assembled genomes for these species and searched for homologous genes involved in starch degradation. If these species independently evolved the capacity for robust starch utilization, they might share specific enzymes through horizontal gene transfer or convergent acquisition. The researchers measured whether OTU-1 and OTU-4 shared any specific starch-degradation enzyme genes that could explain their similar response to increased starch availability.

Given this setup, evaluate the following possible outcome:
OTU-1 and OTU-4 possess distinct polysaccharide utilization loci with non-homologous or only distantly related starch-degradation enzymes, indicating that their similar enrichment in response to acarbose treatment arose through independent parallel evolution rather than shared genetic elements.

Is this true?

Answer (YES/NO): NO